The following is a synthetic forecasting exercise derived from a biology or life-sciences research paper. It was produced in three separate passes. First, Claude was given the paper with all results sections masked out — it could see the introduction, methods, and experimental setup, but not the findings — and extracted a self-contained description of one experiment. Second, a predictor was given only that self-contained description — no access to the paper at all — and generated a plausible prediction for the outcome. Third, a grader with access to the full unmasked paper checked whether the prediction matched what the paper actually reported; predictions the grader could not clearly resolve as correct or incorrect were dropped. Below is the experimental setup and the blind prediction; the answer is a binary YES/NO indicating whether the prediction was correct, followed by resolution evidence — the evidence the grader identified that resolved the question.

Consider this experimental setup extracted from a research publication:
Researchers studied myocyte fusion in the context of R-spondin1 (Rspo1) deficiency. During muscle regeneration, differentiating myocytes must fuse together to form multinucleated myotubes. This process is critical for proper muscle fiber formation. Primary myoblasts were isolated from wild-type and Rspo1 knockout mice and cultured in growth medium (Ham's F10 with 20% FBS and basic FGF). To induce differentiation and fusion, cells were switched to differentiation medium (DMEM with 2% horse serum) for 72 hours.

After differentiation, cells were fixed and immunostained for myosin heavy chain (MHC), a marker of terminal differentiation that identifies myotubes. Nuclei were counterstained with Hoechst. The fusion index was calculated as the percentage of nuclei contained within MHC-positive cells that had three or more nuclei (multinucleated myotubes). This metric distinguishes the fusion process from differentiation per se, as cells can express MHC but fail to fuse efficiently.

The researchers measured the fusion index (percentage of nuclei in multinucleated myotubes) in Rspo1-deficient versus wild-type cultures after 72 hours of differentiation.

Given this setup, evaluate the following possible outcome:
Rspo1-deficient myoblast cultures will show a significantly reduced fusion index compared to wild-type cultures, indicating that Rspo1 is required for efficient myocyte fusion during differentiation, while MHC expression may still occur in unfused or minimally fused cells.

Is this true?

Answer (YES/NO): NO